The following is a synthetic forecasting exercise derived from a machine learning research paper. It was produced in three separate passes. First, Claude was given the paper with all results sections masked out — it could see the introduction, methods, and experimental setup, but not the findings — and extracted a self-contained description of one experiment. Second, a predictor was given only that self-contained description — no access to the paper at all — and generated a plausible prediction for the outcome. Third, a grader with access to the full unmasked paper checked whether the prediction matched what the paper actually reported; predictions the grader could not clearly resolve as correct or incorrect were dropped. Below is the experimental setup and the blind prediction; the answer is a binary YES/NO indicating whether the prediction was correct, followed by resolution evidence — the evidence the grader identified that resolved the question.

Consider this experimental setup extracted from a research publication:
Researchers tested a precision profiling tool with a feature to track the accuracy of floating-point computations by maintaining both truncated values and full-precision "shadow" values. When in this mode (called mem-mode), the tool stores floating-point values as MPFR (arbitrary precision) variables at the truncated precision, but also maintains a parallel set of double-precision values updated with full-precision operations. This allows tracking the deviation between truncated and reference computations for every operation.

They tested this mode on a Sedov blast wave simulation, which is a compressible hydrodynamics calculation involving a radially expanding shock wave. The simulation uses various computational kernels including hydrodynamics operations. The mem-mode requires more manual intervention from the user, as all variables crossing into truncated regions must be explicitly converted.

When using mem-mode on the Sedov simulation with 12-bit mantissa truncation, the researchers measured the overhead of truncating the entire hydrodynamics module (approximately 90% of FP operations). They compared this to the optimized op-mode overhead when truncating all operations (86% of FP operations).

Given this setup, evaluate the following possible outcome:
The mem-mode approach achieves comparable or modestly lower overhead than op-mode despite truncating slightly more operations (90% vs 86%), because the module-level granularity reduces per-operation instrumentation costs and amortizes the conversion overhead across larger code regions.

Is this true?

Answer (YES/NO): NO